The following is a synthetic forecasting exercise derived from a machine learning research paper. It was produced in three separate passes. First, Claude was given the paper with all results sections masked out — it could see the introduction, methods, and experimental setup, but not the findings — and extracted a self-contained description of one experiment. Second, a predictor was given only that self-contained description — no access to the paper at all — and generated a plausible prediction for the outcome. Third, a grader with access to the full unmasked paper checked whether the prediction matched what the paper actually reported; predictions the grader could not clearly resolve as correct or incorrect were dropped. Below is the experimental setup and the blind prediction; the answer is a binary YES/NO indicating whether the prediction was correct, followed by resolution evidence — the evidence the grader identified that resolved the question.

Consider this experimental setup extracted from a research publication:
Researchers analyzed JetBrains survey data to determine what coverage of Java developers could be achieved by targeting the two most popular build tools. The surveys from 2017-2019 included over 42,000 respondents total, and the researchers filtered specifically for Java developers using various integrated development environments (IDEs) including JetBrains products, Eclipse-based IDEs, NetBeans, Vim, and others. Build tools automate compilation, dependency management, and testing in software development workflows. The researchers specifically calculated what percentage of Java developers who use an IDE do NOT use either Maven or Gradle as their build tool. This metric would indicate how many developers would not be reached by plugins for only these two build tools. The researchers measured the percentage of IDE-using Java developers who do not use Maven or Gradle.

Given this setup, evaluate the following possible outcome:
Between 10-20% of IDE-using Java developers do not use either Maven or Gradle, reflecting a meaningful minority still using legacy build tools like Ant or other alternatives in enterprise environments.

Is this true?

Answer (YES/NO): NO